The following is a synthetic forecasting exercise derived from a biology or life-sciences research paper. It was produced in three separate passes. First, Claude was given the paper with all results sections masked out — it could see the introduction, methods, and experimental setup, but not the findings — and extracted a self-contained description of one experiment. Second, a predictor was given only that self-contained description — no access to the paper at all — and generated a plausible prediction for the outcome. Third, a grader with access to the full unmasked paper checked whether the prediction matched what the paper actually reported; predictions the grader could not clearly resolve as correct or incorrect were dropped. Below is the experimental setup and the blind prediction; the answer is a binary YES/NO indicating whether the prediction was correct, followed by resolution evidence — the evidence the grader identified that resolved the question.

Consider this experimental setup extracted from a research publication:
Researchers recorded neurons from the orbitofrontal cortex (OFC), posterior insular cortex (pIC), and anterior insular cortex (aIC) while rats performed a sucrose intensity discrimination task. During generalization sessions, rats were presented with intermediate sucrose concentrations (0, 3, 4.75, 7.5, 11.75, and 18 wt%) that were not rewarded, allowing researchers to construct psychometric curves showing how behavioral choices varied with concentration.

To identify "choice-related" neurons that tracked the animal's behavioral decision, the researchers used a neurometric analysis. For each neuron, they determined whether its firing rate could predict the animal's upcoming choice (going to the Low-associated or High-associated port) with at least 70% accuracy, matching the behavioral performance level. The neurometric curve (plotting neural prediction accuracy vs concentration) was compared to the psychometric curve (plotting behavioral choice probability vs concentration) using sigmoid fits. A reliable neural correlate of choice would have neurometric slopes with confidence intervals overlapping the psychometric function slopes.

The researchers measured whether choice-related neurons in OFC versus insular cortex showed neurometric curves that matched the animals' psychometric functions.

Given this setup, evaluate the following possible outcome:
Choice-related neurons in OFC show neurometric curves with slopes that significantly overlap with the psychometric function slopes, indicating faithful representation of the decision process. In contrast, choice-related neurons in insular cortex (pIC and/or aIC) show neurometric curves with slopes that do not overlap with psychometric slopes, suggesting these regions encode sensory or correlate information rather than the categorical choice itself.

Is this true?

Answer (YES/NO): YES